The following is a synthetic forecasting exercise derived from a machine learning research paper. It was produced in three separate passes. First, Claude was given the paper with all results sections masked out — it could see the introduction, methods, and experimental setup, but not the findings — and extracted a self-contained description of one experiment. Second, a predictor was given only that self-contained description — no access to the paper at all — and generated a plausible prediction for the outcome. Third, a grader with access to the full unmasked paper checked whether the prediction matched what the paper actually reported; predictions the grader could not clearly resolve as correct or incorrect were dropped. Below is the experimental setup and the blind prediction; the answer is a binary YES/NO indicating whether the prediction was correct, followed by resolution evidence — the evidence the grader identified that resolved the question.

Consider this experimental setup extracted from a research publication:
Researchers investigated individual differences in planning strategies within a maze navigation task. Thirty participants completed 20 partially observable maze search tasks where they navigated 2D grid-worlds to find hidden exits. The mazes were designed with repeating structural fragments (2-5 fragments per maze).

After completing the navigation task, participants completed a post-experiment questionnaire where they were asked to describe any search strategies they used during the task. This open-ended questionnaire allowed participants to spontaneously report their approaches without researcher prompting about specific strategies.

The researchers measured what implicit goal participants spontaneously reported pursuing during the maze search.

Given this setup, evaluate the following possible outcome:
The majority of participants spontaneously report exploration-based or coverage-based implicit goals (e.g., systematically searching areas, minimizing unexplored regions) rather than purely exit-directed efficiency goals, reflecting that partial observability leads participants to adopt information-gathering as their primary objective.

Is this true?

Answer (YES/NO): NO